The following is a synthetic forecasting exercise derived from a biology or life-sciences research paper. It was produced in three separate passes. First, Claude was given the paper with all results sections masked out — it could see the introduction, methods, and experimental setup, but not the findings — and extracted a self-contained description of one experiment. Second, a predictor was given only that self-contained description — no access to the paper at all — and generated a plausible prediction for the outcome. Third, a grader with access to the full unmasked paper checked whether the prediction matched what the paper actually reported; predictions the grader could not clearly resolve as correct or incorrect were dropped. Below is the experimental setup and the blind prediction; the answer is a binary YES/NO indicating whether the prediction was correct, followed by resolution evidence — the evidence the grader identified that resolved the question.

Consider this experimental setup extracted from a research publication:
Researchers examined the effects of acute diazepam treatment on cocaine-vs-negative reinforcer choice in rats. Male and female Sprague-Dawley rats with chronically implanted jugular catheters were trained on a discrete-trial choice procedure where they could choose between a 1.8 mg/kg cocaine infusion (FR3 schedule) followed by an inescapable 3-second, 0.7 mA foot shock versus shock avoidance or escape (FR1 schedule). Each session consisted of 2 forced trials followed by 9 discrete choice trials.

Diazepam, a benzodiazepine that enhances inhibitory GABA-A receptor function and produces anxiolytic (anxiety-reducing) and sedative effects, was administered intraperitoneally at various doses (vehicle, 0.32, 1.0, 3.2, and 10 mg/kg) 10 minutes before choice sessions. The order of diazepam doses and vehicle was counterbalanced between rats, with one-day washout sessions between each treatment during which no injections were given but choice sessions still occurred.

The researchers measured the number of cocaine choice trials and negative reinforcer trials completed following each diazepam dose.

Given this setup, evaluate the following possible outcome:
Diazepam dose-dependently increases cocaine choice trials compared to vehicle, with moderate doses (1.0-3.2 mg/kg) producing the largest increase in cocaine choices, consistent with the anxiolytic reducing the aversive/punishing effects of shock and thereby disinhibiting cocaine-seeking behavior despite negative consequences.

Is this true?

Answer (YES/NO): NO